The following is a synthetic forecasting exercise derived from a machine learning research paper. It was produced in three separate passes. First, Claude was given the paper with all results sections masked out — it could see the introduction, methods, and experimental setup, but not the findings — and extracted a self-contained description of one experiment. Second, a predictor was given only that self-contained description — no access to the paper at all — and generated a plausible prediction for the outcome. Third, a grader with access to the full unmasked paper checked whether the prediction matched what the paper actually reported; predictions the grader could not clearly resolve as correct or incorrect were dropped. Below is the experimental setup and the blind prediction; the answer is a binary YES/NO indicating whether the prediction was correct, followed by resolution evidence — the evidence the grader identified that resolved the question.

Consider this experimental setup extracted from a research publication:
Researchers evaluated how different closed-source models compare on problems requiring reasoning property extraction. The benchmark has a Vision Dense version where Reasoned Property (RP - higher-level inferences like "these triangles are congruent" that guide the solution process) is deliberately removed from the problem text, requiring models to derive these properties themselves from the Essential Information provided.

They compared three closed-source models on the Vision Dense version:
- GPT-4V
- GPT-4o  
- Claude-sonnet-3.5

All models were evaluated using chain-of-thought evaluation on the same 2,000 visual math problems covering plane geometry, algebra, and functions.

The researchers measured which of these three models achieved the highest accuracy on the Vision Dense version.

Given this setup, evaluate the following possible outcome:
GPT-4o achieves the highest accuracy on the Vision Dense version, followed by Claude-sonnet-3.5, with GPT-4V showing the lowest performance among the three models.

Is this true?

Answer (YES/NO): NO